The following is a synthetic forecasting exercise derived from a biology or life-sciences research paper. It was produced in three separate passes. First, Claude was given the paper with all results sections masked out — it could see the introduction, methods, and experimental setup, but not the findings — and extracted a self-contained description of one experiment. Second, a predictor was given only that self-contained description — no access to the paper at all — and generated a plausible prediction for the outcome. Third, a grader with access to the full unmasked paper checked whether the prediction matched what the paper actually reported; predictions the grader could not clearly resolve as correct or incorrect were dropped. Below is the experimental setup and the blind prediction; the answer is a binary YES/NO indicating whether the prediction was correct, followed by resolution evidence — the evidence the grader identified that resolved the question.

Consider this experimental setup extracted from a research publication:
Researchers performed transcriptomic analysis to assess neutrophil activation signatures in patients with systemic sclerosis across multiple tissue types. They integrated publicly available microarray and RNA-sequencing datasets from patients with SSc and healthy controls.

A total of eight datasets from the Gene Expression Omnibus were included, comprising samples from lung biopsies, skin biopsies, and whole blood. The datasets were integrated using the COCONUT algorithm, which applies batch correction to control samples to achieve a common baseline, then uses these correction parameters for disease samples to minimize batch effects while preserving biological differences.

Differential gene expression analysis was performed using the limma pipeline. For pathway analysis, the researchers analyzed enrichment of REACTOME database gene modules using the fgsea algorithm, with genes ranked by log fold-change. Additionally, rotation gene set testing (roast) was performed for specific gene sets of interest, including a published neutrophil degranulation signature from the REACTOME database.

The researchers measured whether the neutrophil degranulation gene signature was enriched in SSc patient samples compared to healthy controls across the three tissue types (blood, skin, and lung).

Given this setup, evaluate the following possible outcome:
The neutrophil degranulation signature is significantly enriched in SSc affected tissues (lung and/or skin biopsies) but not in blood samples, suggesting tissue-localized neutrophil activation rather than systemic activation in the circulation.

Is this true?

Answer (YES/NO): YES